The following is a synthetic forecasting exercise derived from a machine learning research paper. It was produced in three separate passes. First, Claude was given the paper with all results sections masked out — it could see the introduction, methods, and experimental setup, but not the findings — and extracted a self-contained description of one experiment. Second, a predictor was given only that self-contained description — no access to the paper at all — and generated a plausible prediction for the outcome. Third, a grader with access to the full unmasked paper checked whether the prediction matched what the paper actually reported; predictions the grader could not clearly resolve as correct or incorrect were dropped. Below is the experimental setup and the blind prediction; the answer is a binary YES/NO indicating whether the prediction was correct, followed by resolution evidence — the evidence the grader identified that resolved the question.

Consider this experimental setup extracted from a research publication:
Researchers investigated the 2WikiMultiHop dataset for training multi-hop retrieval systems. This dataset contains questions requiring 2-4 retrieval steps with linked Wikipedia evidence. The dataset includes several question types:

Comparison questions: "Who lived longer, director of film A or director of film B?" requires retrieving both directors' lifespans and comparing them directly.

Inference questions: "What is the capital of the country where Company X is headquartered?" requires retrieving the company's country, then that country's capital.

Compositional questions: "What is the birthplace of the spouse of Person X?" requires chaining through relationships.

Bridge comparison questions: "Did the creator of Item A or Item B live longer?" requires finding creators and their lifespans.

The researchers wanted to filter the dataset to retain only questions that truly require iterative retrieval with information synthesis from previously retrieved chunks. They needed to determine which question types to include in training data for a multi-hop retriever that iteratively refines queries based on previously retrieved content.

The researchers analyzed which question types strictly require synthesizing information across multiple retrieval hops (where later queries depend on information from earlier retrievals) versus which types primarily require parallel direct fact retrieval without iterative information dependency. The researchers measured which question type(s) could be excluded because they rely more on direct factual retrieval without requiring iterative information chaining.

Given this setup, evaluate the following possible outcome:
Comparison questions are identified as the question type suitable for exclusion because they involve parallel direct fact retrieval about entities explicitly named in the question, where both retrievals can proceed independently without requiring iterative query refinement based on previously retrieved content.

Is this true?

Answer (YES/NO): YES